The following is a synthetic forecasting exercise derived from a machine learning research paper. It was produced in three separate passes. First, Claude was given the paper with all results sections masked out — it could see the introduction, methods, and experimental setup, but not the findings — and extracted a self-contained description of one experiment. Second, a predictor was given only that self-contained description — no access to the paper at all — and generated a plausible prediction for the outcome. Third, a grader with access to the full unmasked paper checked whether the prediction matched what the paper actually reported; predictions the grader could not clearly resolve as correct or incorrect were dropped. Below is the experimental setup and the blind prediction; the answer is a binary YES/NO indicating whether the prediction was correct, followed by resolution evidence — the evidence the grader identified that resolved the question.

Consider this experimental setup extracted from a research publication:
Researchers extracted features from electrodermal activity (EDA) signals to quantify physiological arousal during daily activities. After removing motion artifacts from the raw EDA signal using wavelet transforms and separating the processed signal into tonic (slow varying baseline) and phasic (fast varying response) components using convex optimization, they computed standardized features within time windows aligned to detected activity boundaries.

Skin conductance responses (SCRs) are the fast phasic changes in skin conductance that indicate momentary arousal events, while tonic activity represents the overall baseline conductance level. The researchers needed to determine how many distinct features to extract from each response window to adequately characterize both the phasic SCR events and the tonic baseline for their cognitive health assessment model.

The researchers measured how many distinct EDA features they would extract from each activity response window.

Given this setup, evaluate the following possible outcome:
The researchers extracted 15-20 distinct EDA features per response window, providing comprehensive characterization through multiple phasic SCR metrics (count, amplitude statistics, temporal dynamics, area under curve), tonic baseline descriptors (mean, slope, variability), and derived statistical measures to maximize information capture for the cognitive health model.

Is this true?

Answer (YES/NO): NO